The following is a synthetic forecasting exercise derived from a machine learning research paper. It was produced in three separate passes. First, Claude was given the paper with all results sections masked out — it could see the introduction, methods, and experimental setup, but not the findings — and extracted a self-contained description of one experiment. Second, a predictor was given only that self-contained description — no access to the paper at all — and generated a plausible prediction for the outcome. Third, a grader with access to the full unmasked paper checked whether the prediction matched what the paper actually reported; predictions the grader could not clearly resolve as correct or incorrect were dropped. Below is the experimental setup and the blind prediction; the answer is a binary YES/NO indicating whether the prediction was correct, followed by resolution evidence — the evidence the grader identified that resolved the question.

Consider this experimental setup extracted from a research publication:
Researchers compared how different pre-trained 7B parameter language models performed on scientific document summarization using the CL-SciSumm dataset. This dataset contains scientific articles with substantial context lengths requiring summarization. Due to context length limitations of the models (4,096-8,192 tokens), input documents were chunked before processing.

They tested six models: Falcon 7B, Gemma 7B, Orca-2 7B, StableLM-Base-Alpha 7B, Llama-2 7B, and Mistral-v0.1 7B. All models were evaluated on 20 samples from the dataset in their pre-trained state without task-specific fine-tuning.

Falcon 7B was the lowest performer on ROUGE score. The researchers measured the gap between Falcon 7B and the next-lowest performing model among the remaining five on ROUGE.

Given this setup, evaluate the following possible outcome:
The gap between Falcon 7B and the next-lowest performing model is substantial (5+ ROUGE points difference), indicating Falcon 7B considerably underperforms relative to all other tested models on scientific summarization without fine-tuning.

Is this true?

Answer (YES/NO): YES